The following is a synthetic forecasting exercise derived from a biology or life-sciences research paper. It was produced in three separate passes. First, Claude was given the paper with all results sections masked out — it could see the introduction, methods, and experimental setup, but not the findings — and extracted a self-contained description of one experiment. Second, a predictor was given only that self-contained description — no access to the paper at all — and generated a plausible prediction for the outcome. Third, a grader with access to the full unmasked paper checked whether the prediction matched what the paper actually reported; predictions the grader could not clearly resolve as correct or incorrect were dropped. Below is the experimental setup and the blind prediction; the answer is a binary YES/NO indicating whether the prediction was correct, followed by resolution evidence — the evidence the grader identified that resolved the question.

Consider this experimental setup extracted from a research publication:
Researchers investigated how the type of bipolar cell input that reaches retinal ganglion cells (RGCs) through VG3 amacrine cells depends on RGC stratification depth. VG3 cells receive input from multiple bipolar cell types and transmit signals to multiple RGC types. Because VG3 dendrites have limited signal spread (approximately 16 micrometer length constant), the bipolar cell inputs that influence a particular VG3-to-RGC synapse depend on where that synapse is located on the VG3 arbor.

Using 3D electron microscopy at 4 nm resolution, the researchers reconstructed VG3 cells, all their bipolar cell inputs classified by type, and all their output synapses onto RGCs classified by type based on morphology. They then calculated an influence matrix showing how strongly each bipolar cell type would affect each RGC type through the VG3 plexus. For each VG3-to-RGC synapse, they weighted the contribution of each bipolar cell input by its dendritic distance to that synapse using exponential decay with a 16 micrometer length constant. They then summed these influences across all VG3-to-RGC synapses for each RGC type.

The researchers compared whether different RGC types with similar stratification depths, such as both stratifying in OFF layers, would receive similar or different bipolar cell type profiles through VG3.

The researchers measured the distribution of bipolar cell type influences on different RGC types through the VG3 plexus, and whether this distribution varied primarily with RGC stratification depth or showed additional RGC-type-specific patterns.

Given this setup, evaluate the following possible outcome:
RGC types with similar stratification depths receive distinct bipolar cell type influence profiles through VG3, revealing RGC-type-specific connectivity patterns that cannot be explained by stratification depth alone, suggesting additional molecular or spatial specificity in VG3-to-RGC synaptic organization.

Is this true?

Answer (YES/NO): NO